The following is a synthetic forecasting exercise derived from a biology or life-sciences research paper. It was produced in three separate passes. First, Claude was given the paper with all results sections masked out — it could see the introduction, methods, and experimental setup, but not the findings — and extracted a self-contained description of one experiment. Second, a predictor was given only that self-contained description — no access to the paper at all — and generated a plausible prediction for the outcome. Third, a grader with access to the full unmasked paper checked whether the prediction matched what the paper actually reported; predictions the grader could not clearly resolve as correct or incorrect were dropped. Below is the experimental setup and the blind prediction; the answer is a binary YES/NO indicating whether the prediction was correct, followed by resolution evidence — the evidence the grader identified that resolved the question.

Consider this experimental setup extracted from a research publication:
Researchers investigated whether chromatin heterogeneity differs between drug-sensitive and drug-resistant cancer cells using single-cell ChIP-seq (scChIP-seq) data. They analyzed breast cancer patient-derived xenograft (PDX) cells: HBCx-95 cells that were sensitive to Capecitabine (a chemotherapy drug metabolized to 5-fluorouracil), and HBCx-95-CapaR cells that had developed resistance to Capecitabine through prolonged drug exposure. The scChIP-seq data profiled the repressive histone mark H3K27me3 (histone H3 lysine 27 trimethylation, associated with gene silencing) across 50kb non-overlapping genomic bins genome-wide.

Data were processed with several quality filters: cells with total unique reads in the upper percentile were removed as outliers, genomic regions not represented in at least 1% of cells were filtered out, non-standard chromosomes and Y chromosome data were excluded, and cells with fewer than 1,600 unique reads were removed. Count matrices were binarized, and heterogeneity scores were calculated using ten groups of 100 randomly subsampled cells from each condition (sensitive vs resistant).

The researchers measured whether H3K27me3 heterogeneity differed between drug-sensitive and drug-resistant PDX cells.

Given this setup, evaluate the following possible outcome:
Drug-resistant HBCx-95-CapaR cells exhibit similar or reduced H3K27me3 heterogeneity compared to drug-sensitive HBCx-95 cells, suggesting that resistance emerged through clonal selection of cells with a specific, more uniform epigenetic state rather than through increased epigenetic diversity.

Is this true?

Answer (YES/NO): NO